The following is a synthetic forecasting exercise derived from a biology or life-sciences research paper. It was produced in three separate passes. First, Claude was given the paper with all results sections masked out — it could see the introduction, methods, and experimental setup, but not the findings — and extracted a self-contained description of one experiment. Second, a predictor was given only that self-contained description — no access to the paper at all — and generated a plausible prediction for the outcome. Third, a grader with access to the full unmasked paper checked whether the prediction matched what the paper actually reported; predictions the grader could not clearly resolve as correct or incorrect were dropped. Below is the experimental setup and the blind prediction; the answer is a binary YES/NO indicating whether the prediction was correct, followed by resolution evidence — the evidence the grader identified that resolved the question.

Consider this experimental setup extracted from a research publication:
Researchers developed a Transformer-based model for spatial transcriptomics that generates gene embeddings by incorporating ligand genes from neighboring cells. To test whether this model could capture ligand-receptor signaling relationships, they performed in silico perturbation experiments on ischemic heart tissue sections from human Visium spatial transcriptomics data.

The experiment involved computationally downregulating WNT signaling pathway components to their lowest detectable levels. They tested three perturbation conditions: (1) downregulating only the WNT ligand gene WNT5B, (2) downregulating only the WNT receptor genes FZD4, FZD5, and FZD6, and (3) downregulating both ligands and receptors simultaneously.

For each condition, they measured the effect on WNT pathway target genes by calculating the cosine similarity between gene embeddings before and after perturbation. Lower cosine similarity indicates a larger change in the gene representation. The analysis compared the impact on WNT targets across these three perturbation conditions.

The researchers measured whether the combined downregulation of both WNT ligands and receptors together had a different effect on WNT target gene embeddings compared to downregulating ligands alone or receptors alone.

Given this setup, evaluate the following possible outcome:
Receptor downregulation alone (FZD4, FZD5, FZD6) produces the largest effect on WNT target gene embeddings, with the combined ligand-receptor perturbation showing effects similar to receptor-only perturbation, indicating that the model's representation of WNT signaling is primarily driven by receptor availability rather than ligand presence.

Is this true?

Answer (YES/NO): NO